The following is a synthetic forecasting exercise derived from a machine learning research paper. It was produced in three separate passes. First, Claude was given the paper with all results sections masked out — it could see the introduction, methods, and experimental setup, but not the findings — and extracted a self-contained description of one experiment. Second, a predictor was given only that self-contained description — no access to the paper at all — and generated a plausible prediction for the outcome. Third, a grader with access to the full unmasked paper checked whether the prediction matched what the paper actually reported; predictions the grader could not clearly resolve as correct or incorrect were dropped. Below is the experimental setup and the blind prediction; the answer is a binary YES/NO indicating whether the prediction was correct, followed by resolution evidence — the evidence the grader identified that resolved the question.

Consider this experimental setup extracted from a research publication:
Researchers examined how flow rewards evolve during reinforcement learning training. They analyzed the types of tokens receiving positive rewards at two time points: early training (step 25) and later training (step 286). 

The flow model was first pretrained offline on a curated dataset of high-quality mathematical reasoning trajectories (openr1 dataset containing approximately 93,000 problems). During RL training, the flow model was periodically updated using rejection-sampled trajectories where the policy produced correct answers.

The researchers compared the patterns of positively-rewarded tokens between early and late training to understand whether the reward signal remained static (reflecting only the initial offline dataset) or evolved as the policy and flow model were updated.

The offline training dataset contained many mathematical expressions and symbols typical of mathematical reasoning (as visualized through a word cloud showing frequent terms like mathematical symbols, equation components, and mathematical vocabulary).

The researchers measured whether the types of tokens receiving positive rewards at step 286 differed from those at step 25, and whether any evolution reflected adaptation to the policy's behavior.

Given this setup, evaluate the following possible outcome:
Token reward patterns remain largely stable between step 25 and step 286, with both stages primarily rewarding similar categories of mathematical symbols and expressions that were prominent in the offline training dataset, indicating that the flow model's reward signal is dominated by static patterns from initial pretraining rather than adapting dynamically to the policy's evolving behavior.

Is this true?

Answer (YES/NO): NO